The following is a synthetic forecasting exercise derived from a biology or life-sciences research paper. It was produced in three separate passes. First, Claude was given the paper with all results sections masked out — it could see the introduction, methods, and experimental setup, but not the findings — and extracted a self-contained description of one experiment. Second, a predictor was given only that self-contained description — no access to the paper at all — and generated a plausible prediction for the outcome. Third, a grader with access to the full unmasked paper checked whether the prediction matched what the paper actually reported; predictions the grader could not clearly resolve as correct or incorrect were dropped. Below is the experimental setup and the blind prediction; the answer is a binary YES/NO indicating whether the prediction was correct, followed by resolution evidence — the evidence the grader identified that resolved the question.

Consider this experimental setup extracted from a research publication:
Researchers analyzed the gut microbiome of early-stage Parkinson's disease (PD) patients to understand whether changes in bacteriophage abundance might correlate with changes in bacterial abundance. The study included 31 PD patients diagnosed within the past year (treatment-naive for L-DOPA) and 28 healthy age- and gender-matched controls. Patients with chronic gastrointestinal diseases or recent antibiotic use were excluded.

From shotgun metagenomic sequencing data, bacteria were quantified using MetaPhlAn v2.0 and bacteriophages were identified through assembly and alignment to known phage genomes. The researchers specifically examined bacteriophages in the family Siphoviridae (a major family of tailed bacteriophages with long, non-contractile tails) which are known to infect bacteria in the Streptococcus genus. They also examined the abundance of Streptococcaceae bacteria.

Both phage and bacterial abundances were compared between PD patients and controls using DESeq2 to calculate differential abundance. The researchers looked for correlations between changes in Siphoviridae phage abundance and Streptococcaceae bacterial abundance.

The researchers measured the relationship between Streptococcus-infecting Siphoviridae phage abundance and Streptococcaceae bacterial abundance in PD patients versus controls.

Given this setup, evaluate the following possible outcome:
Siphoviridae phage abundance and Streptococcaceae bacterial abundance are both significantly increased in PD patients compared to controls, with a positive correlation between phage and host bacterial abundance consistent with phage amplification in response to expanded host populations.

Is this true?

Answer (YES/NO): NO